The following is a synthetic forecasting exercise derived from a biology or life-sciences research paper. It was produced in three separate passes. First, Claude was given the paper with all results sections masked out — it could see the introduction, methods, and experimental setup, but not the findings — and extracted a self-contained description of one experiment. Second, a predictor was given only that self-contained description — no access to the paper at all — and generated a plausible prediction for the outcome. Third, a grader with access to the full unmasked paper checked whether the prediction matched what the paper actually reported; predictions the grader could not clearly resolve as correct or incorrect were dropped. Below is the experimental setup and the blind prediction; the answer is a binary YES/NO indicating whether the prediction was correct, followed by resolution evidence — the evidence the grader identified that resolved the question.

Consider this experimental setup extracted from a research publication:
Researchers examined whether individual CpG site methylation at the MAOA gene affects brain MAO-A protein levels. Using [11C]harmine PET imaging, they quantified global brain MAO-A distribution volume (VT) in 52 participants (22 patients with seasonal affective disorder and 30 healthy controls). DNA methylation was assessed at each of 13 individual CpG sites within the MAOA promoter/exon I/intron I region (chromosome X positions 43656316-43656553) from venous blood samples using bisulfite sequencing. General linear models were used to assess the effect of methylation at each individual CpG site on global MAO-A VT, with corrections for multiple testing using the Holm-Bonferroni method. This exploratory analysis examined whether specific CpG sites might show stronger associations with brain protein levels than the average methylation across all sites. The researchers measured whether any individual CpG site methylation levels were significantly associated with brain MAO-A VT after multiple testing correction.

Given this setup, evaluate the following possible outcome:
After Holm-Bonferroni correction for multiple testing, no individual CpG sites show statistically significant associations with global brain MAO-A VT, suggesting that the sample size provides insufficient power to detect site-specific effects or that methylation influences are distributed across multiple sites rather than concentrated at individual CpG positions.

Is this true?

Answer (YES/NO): YES